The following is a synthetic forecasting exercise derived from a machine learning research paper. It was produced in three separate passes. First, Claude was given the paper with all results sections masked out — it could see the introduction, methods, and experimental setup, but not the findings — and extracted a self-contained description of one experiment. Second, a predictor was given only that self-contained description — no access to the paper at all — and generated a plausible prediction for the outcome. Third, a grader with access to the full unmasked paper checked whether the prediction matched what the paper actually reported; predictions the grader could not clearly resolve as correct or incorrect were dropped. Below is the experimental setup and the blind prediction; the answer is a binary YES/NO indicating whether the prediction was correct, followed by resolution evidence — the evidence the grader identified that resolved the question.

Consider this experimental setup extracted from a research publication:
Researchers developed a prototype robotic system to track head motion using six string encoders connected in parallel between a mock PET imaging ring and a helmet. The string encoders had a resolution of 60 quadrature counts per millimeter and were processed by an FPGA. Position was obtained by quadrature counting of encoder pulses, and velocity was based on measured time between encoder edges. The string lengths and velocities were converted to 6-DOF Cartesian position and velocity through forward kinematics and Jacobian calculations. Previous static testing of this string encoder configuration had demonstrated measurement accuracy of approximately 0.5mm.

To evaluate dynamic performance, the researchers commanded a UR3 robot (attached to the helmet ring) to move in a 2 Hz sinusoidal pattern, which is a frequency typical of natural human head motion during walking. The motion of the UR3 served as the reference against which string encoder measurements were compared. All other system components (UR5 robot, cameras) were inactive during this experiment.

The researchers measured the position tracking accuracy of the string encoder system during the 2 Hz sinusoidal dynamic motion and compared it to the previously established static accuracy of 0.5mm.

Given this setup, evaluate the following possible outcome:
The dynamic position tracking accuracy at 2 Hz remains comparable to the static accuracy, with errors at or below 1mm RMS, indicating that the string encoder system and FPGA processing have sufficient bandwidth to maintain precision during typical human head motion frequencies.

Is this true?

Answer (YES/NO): YES